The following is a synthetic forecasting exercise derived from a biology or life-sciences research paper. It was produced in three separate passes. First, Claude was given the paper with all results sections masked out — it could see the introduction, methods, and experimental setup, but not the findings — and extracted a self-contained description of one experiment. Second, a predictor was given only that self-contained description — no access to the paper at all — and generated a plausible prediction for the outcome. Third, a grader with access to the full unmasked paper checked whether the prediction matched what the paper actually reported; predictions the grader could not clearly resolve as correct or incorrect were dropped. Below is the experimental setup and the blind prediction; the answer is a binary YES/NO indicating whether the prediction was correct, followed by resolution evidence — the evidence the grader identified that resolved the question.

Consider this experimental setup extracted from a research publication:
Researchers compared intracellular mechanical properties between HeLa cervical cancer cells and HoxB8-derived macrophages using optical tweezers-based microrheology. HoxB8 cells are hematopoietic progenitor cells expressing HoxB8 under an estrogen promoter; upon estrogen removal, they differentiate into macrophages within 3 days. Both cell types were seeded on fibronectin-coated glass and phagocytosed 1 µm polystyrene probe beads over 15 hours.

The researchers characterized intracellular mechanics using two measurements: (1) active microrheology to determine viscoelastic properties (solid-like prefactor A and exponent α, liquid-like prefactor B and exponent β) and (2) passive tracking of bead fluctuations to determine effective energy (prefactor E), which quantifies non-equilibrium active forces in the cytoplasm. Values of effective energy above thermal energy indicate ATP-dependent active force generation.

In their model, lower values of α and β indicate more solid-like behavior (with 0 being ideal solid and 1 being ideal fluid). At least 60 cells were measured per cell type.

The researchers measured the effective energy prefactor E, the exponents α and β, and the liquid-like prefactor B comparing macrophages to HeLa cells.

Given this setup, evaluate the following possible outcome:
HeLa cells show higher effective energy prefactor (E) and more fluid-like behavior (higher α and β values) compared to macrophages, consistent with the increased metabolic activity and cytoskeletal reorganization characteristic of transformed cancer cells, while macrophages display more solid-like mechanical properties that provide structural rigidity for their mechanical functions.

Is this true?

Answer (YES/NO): NO